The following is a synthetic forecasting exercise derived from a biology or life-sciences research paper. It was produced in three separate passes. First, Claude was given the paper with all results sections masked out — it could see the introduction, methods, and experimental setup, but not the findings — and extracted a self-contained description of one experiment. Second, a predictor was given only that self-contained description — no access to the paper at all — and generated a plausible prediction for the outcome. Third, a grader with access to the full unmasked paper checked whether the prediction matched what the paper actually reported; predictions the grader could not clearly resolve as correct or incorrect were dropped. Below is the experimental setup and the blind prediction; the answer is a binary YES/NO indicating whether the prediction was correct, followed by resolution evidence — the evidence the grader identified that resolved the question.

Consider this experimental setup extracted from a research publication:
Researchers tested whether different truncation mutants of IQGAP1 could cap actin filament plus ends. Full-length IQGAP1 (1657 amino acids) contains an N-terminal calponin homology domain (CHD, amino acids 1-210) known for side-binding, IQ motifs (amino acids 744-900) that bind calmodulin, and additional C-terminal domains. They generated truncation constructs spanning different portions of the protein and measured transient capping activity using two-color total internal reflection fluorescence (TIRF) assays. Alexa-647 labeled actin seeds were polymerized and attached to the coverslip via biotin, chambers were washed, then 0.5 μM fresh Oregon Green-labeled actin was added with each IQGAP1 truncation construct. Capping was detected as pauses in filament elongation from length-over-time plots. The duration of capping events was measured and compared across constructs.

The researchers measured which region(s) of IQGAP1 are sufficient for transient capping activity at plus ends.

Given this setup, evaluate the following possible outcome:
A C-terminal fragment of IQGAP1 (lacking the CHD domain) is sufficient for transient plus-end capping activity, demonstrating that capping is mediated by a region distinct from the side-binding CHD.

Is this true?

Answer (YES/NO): YES